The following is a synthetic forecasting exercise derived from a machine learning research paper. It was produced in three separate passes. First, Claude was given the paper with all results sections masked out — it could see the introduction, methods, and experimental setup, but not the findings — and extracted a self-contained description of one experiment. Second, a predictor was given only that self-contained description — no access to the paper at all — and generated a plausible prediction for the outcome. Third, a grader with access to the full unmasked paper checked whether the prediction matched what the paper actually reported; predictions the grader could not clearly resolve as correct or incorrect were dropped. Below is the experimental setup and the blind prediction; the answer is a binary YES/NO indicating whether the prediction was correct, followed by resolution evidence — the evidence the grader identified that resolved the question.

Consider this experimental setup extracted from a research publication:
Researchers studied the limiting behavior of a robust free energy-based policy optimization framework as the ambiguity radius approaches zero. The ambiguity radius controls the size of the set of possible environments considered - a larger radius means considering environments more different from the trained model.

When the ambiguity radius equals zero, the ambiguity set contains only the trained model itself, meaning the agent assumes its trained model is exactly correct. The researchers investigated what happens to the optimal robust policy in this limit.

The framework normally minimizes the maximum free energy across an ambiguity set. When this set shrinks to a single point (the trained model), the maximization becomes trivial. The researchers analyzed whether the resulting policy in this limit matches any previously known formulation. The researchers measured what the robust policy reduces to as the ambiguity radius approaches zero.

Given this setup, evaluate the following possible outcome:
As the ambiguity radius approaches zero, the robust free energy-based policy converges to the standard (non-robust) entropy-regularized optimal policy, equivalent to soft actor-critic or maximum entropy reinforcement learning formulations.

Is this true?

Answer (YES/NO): NO